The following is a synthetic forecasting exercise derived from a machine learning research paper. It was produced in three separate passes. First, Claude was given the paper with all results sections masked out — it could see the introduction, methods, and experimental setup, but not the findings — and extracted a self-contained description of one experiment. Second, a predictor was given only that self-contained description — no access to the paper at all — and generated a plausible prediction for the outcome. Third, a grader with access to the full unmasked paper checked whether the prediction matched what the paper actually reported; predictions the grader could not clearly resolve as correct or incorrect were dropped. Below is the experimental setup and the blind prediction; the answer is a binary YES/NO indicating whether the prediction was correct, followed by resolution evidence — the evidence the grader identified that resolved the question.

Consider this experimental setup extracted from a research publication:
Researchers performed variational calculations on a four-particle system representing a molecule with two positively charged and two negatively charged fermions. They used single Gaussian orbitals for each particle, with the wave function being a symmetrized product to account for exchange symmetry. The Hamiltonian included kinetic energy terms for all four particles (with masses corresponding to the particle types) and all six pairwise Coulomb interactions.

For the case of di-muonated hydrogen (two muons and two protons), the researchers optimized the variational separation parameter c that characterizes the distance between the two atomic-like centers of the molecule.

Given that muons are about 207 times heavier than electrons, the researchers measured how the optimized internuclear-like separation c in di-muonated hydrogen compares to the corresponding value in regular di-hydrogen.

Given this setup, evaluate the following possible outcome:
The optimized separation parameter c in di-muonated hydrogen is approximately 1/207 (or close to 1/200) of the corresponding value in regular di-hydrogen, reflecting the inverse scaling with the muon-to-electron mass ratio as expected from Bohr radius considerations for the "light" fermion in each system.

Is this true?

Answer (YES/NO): NO